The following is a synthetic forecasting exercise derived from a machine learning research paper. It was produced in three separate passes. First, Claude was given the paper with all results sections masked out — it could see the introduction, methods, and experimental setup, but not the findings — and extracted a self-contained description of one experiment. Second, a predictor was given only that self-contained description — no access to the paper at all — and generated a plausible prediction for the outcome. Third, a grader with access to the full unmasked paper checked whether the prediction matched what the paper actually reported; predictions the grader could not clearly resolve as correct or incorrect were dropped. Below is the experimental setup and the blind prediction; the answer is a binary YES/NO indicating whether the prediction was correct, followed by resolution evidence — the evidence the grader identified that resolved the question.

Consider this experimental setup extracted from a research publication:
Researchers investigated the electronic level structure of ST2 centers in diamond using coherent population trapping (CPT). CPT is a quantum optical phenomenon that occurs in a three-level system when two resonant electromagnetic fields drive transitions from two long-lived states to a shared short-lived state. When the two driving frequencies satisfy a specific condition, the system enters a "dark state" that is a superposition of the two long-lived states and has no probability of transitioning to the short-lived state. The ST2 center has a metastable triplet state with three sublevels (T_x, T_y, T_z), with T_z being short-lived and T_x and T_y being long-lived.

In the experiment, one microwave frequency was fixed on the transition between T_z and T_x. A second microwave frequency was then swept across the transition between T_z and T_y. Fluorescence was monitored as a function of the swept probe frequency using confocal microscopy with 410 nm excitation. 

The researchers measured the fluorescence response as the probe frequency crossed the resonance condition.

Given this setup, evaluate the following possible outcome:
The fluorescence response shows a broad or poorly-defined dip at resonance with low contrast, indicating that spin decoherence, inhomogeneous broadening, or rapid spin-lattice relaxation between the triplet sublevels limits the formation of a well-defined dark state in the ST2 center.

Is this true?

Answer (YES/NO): NO